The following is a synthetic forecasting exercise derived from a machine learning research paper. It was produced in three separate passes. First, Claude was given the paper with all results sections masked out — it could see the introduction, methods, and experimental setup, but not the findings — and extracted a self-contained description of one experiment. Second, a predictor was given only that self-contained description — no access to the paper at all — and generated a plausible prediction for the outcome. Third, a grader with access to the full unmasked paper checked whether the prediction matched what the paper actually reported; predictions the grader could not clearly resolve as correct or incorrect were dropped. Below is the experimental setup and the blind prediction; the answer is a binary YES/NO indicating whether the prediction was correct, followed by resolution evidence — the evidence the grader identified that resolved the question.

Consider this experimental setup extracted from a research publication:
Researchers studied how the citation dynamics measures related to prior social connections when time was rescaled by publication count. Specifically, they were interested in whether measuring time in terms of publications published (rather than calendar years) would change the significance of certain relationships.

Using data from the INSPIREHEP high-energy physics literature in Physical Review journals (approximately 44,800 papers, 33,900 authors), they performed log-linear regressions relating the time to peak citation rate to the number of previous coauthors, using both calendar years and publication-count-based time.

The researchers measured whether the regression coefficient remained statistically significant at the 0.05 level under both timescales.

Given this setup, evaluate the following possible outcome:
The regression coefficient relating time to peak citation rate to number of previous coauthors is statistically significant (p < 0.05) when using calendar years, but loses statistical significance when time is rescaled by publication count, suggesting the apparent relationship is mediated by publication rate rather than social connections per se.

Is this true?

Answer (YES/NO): YES